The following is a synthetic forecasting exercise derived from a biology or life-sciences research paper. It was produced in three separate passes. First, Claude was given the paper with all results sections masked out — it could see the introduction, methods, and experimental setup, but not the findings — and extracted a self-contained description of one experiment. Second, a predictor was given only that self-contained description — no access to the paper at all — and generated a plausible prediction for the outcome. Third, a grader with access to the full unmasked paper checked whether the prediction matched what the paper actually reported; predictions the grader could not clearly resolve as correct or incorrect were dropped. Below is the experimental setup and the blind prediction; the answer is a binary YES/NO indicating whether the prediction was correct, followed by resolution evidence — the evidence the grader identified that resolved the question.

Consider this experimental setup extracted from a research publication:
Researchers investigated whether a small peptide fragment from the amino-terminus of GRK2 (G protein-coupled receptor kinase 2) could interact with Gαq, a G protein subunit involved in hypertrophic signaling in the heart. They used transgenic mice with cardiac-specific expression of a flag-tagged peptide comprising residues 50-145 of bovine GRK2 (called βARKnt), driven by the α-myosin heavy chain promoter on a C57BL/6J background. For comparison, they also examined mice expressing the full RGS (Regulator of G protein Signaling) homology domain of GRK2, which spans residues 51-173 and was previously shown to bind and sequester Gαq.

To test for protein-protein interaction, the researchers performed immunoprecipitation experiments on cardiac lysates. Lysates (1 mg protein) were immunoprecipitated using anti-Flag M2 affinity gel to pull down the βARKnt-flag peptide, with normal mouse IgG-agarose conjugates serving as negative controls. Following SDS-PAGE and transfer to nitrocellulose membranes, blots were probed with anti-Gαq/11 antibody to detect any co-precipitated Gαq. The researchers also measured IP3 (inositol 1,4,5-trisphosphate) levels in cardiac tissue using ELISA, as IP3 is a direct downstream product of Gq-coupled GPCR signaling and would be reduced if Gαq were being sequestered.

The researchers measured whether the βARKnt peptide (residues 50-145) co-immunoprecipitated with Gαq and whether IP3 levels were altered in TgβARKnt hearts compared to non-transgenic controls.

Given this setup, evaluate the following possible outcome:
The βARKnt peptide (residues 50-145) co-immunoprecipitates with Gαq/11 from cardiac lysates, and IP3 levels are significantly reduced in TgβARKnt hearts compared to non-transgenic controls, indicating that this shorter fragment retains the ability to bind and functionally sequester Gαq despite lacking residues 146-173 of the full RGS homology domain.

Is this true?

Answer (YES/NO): NO